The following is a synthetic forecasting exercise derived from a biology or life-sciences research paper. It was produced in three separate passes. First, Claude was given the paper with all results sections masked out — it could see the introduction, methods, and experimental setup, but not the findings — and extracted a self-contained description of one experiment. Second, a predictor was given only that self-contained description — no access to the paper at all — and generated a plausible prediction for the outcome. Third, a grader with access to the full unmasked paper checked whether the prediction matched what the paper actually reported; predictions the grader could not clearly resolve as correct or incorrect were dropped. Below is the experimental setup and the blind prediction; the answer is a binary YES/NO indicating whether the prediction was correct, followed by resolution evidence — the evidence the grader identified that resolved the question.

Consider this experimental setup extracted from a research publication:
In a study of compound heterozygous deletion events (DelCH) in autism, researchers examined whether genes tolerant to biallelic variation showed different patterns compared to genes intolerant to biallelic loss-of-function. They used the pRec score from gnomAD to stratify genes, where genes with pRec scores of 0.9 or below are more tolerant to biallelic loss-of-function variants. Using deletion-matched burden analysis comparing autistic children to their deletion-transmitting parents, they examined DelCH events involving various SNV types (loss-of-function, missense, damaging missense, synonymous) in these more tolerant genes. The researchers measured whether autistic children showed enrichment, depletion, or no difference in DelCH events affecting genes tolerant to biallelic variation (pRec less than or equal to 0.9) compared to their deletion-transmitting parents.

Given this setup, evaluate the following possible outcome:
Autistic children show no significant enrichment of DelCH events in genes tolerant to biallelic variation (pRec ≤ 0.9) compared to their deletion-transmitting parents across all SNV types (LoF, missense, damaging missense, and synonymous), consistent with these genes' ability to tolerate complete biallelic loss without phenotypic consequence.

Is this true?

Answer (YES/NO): YES